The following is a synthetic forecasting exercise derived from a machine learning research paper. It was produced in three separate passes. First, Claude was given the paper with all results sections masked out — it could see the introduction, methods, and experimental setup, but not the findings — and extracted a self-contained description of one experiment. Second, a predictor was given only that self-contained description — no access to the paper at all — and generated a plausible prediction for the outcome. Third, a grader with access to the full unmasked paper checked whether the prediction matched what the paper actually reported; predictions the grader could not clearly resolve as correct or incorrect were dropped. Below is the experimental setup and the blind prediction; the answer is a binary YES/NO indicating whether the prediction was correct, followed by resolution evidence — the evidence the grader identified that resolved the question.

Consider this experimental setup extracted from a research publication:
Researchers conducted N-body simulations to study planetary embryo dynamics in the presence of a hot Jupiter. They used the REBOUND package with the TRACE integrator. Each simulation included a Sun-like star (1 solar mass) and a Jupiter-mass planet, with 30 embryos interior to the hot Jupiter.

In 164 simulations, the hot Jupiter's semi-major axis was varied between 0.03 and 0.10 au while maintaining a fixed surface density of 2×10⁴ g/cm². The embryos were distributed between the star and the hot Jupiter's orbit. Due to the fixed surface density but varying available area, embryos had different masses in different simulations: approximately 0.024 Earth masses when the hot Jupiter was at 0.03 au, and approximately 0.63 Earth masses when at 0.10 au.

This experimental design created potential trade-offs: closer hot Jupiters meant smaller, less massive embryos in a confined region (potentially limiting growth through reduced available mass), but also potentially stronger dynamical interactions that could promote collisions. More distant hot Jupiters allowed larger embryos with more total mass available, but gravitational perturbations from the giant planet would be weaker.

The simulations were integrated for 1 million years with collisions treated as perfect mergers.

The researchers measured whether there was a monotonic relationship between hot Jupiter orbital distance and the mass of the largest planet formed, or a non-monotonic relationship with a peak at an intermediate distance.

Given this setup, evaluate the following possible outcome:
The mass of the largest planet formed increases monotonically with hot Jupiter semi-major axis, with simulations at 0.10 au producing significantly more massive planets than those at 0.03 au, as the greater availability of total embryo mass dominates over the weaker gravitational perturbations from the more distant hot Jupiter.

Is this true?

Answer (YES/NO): YES